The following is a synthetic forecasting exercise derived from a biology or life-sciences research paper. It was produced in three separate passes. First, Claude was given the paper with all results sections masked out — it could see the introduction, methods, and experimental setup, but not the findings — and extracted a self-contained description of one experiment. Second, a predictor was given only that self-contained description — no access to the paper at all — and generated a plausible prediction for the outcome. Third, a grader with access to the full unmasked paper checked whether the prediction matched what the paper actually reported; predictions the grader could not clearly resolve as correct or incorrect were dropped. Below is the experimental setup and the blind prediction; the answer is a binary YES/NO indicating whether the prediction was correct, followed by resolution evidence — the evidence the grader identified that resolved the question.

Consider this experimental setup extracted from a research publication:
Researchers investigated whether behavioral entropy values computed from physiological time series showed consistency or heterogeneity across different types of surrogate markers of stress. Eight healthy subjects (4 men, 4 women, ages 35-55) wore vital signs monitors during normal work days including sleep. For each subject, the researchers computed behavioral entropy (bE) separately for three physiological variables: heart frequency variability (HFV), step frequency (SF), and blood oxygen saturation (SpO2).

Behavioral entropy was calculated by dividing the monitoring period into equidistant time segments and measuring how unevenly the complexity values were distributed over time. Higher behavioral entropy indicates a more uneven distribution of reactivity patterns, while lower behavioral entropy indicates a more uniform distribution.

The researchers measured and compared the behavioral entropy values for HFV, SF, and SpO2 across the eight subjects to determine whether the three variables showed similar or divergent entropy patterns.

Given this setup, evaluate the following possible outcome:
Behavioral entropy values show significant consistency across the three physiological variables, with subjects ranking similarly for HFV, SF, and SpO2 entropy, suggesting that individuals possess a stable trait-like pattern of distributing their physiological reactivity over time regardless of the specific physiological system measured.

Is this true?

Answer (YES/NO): NO